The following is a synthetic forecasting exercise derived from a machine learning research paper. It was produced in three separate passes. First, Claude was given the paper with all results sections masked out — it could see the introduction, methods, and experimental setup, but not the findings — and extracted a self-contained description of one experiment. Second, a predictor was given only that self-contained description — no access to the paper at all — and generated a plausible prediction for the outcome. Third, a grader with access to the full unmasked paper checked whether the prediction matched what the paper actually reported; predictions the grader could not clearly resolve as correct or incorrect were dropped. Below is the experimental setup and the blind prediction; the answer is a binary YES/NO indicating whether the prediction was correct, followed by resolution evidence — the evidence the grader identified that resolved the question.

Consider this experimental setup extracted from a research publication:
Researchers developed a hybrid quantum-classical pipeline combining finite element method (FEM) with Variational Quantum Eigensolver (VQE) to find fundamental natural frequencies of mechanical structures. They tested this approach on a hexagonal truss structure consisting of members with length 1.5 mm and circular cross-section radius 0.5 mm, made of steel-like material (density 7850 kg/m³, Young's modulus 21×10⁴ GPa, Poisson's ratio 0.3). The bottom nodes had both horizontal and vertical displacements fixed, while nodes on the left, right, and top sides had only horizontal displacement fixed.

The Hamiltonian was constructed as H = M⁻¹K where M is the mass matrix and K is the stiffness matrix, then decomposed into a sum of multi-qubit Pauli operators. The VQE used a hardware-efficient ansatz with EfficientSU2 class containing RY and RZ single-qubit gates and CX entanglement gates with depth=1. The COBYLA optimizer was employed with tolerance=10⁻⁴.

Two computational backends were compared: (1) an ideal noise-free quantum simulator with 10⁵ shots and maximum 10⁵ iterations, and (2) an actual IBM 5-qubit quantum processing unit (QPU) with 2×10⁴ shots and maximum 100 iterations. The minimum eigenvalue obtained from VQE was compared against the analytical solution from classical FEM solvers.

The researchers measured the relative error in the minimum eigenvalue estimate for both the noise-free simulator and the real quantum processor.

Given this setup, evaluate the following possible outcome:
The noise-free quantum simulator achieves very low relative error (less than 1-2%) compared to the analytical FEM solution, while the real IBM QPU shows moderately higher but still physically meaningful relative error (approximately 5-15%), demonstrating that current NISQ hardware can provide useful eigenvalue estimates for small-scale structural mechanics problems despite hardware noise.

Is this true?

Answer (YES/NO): NO